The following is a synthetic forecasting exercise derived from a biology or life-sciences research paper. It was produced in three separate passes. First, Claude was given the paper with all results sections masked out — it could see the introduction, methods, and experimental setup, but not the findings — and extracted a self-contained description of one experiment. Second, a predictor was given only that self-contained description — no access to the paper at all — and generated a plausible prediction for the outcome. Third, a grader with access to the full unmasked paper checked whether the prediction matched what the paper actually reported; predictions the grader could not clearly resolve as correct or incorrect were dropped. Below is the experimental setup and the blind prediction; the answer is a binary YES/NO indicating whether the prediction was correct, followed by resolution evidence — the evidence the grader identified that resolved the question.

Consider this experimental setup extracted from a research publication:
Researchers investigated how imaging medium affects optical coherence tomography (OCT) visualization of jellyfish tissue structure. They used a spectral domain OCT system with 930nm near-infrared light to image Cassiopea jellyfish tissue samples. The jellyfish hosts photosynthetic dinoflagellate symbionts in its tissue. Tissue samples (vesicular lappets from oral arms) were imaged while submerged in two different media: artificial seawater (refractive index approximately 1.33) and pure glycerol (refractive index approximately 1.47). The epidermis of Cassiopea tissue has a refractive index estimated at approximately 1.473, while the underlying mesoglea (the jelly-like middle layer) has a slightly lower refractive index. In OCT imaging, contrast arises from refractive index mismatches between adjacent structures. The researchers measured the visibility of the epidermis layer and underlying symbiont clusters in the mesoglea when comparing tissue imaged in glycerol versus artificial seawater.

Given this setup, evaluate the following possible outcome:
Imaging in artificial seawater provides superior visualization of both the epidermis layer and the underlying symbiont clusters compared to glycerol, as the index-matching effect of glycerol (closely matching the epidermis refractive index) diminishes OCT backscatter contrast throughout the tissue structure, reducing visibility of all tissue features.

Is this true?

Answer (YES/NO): NO